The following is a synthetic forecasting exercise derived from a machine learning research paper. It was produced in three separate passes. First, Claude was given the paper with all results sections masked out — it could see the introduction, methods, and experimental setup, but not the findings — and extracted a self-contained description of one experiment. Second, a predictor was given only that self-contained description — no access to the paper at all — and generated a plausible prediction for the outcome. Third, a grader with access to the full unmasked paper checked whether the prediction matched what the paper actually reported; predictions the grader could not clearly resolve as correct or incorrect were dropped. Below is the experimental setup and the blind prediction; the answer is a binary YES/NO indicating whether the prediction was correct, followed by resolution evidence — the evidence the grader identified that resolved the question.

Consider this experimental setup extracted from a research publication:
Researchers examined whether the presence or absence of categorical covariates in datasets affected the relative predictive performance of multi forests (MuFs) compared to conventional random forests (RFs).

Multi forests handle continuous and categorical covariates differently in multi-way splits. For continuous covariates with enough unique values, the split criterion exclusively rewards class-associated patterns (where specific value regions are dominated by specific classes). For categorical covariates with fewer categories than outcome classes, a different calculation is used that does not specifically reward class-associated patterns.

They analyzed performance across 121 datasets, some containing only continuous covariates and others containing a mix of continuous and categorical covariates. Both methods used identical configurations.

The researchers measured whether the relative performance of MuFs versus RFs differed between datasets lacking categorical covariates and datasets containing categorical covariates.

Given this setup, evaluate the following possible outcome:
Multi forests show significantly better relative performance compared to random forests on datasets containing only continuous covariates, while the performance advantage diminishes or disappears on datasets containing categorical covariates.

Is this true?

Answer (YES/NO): NO